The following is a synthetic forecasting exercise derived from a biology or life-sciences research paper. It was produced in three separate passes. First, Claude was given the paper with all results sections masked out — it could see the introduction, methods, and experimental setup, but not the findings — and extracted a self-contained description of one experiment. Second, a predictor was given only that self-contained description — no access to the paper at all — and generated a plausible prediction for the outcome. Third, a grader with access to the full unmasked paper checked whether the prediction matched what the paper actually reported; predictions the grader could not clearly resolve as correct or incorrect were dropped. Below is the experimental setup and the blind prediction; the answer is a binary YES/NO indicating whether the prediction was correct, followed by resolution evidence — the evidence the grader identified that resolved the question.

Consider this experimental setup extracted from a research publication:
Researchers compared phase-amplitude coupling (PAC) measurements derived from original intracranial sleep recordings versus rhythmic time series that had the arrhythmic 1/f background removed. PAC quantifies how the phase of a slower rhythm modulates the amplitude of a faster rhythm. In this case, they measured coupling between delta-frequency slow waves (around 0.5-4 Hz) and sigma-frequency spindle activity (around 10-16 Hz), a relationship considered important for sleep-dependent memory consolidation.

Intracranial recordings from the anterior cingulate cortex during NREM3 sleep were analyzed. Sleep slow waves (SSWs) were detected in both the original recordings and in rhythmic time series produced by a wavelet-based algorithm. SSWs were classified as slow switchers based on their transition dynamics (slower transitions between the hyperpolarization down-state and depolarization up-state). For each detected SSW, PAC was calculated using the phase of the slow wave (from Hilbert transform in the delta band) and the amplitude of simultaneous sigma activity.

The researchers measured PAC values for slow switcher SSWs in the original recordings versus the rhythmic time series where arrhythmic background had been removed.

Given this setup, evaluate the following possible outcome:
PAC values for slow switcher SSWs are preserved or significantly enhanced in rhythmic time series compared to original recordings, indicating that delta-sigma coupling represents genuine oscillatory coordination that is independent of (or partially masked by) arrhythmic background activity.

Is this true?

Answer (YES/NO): YES